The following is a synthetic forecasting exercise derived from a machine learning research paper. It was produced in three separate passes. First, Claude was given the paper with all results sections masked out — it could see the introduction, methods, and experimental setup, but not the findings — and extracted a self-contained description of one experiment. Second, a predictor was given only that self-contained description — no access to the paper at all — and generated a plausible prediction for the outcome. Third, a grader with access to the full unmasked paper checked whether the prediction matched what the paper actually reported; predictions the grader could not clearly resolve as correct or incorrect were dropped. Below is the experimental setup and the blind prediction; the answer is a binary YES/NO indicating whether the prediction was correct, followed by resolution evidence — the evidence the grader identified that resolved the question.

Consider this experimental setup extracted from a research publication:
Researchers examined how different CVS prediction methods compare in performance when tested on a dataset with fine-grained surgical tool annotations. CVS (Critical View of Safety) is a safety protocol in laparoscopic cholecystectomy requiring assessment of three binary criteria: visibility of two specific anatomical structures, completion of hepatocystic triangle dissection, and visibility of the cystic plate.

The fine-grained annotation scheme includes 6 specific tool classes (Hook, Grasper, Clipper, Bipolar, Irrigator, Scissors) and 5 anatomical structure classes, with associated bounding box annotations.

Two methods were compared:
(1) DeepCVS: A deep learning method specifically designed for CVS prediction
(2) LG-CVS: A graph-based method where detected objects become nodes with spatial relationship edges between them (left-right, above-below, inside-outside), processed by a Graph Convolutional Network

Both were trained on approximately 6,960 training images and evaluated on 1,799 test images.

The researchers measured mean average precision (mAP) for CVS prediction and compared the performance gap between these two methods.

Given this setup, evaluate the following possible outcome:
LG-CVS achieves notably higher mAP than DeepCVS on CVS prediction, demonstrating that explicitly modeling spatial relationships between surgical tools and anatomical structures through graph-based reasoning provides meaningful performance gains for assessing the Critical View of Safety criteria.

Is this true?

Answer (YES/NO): YES